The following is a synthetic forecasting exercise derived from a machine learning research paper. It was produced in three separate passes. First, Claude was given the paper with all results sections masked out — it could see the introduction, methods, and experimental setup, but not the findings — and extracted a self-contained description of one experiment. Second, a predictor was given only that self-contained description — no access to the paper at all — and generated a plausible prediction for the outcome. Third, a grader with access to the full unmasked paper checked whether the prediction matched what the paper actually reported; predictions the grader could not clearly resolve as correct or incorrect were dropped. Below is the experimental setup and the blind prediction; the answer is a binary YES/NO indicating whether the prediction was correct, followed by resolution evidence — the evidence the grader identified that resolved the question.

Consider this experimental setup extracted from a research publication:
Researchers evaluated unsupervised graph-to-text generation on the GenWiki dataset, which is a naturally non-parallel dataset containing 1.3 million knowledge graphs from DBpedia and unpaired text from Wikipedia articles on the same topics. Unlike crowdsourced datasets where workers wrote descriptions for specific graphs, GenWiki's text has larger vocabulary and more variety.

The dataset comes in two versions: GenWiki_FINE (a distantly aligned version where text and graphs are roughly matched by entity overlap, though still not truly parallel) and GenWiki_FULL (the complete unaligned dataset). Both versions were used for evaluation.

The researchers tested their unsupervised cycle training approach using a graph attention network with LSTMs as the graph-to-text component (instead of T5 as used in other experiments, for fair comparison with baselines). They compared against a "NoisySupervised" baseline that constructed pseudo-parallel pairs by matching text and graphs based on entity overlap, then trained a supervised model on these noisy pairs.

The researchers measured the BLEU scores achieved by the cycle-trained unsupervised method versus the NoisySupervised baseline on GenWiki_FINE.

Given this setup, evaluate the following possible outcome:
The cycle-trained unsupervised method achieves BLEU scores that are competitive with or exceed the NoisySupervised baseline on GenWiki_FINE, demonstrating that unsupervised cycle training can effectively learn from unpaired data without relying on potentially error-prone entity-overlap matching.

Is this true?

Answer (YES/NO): YES